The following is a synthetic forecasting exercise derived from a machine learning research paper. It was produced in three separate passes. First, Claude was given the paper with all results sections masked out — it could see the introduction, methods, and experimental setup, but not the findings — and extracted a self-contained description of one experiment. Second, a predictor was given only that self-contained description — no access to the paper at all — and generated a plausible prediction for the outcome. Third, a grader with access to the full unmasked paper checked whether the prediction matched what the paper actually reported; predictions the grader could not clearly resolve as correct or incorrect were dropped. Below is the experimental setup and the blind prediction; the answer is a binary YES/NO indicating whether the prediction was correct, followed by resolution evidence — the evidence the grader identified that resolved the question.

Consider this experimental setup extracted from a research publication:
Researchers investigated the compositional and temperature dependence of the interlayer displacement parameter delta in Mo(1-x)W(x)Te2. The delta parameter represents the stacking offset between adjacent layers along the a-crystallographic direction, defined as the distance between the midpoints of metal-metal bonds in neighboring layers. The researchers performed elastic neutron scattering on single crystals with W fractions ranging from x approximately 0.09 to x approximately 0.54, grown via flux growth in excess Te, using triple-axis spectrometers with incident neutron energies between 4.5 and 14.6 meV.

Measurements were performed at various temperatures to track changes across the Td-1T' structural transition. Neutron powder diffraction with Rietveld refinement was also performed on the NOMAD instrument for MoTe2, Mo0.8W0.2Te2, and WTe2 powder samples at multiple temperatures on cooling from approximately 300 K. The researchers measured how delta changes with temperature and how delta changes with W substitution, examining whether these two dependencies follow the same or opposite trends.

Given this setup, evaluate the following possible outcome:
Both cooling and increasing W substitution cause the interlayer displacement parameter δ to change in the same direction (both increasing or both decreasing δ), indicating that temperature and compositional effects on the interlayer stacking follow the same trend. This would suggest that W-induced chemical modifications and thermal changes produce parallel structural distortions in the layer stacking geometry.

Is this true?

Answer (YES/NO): NO